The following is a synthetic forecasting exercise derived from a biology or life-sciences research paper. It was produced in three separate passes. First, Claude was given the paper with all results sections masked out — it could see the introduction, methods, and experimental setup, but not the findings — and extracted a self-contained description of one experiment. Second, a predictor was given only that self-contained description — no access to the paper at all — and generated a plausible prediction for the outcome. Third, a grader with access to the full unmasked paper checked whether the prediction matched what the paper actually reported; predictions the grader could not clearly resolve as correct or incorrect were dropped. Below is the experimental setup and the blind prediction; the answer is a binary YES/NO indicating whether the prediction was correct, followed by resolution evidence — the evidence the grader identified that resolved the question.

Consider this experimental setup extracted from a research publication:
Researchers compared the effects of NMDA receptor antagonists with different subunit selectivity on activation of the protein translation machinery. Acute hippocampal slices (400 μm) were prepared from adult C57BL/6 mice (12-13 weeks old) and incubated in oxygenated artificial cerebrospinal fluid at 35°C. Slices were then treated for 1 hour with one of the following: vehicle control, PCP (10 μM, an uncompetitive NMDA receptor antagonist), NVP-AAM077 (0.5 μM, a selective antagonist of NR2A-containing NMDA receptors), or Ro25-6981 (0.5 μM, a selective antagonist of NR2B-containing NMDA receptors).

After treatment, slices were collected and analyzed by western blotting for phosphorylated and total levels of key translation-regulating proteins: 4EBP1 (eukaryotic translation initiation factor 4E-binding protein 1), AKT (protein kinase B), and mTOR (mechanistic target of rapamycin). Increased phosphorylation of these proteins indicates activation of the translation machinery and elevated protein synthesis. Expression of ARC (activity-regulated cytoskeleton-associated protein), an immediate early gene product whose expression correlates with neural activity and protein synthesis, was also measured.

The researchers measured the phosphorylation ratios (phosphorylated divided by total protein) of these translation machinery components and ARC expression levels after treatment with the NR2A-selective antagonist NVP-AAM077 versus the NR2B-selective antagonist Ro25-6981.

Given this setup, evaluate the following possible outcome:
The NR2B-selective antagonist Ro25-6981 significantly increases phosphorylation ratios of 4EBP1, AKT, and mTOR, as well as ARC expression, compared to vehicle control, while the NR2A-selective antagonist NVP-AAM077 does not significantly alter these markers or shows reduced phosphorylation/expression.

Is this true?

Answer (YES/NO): NO